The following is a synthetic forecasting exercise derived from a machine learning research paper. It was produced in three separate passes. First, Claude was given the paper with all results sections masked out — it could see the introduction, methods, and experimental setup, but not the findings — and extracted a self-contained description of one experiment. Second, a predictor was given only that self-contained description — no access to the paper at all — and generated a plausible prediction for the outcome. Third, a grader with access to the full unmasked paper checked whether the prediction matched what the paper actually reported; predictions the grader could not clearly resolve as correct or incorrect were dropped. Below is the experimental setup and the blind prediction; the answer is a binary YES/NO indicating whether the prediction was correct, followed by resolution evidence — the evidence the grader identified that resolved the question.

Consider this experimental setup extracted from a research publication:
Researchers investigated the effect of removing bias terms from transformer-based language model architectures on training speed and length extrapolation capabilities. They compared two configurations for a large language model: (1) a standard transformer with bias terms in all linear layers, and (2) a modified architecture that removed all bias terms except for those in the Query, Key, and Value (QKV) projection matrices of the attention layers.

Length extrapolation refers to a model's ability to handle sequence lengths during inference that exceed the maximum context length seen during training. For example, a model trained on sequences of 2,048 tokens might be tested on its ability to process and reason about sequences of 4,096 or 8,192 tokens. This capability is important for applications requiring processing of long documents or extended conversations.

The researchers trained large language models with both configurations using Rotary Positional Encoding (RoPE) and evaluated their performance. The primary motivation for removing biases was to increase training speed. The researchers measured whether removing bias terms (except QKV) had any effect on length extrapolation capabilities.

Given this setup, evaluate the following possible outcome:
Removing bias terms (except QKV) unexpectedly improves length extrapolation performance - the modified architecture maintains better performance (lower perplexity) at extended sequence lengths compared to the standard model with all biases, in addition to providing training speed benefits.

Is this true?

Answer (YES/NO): YES